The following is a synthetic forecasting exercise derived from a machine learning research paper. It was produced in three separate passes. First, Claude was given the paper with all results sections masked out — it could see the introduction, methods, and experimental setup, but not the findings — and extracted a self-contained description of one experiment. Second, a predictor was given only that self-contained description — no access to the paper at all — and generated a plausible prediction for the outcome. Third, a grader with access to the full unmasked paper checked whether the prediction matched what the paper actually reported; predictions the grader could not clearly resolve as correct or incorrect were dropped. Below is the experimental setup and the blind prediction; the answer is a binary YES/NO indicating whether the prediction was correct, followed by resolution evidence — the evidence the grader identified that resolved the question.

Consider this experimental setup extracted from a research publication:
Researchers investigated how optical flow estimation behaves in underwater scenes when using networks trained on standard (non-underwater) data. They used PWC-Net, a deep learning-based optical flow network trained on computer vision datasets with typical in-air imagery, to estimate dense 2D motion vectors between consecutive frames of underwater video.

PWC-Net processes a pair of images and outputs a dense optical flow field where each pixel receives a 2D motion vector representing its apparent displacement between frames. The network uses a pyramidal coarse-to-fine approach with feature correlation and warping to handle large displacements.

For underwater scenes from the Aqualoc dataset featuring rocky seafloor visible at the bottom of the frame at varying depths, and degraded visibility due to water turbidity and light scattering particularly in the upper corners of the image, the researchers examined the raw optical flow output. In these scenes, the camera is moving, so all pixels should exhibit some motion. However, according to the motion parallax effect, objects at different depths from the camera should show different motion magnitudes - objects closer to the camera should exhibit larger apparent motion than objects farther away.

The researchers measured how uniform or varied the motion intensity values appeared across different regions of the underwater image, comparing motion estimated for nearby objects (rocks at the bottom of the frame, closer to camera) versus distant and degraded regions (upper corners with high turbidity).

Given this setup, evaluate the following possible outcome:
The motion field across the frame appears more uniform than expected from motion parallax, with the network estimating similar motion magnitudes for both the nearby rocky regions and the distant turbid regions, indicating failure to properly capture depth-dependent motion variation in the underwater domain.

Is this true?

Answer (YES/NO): YES